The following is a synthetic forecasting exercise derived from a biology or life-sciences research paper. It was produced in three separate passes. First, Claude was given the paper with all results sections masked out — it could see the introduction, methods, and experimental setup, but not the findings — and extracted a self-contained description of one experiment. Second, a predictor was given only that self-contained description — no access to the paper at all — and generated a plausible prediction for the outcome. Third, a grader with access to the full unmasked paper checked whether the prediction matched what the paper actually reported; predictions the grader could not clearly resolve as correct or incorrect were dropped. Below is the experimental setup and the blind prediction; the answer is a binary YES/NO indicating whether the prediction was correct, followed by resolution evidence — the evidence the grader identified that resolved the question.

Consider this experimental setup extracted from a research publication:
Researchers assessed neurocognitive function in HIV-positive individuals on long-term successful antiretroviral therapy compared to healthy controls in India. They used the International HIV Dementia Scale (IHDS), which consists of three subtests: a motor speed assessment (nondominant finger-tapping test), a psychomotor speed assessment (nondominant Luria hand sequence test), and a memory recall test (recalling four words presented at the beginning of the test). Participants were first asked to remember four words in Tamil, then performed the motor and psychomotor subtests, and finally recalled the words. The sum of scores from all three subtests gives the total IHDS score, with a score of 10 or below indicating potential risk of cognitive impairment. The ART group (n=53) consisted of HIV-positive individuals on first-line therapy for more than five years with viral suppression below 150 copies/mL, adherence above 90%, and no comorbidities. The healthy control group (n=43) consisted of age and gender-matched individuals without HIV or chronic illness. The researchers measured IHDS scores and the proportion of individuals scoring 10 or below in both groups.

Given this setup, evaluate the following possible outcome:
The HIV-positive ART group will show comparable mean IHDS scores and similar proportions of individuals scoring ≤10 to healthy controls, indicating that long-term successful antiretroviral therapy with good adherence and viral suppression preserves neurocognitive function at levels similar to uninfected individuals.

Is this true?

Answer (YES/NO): NO